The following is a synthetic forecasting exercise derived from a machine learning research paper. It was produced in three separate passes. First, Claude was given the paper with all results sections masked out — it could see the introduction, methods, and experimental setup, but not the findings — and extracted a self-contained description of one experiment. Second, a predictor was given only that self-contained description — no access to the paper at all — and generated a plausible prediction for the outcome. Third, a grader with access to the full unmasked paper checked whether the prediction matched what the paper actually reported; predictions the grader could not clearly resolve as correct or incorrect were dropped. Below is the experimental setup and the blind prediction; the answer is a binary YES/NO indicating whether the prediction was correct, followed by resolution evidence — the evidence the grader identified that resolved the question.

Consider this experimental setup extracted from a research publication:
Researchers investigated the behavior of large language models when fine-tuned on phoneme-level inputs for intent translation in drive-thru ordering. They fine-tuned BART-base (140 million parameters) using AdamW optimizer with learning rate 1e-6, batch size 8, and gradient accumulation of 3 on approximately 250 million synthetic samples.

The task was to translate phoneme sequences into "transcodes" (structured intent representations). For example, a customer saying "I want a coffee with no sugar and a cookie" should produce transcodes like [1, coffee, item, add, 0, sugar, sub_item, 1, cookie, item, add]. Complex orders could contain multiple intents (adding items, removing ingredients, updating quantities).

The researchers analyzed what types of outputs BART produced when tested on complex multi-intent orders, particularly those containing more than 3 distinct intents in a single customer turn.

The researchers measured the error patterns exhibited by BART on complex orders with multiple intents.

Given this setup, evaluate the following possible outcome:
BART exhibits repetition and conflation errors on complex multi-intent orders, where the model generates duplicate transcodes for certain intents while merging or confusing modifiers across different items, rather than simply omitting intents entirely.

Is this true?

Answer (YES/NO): NO